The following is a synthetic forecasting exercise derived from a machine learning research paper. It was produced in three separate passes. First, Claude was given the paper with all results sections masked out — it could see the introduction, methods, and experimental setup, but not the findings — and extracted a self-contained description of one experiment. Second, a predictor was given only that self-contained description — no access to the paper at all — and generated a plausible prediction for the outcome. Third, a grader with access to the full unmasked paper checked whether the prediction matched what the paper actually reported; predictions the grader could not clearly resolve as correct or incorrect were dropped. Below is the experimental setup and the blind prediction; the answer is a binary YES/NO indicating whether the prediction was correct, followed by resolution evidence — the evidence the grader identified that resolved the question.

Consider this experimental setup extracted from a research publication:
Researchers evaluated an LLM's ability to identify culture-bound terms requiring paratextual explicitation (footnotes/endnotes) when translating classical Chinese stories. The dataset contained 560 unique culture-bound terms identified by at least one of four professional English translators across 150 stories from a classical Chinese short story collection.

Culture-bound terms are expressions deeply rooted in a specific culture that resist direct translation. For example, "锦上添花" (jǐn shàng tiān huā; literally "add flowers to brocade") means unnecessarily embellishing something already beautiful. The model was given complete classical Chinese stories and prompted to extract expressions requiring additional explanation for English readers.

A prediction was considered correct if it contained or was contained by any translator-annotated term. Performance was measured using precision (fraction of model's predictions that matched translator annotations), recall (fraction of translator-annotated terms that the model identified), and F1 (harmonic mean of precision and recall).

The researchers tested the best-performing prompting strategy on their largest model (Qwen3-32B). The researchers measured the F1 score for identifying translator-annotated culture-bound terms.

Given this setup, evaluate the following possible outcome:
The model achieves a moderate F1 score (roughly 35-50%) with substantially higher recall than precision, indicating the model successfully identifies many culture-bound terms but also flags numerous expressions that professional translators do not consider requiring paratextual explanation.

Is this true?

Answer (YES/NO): NO